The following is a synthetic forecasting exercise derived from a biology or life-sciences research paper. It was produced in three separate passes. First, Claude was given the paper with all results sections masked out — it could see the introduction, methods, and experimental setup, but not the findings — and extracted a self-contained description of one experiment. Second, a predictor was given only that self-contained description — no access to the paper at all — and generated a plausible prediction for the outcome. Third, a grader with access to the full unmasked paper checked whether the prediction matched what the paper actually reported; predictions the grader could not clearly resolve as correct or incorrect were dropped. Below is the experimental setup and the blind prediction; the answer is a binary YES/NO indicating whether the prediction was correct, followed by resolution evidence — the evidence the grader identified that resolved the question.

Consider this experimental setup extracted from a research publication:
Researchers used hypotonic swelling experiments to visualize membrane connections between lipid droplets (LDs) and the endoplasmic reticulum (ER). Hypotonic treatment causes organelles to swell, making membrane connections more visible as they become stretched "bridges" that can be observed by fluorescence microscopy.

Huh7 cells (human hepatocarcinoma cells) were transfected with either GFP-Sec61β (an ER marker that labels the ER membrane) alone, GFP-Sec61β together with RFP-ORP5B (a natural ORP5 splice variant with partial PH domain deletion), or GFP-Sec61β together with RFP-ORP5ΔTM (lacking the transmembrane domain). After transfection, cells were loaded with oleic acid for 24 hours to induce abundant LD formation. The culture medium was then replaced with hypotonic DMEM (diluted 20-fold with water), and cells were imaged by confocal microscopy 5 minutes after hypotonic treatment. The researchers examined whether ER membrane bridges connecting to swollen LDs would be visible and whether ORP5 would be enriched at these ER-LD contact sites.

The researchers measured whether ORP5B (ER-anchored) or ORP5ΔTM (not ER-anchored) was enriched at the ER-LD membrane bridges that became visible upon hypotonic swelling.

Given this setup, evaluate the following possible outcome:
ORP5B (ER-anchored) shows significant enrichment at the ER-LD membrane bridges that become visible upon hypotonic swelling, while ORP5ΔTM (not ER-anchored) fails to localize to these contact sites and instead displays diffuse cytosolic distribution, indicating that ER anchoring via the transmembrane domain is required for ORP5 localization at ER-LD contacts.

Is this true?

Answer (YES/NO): NO